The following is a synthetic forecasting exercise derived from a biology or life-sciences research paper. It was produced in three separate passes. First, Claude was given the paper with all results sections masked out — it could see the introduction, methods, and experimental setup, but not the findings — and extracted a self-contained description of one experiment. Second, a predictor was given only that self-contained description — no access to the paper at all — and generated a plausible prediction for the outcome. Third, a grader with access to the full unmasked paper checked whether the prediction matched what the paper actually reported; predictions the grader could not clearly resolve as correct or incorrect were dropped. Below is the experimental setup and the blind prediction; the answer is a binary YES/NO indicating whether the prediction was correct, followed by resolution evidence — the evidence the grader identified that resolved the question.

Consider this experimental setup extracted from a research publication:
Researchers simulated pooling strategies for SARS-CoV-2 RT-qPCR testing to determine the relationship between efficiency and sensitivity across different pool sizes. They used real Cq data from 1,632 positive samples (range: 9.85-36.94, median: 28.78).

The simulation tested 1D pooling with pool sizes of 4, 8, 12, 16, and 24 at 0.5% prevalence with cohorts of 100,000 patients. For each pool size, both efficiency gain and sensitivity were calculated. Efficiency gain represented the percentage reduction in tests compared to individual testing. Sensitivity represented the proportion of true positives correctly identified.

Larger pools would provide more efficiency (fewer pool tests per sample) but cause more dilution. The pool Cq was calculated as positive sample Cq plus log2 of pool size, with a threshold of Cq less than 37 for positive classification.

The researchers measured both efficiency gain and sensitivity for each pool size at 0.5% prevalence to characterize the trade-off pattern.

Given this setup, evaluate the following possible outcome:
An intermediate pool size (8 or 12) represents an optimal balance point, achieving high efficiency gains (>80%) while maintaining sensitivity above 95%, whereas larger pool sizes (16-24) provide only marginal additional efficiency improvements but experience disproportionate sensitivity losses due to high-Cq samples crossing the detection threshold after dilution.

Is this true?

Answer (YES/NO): NO